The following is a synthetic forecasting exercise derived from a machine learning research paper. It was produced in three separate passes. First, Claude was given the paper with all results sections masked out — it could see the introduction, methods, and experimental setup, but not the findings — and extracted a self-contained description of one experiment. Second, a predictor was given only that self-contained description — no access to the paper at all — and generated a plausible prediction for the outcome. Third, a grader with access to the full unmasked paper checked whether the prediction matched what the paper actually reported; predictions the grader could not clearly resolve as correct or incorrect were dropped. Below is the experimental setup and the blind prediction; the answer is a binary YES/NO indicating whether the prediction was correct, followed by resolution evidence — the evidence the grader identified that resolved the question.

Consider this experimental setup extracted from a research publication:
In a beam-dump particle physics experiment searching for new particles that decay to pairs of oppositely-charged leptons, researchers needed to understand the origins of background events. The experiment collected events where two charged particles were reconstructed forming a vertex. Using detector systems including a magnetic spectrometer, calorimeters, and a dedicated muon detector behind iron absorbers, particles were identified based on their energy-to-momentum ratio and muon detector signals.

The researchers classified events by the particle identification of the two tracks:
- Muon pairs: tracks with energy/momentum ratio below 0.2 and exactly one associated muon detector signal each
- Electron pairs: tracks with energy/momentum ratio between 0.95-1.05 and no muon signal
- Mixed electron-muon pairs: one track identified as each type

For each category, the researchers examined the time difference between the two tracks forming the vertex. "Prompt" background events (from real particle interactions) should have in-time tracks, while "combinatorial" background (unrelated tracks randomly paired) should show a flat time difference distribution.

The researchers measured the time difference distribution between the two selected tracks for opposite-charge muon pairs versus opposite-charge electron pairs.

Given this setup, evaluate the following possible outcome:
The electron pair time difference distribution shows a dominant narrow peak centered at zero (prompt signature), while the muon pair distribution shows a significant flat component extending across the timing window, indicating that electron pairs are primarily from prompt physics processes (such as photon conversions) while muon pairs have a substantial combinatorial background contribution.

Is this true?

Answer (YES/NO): YES